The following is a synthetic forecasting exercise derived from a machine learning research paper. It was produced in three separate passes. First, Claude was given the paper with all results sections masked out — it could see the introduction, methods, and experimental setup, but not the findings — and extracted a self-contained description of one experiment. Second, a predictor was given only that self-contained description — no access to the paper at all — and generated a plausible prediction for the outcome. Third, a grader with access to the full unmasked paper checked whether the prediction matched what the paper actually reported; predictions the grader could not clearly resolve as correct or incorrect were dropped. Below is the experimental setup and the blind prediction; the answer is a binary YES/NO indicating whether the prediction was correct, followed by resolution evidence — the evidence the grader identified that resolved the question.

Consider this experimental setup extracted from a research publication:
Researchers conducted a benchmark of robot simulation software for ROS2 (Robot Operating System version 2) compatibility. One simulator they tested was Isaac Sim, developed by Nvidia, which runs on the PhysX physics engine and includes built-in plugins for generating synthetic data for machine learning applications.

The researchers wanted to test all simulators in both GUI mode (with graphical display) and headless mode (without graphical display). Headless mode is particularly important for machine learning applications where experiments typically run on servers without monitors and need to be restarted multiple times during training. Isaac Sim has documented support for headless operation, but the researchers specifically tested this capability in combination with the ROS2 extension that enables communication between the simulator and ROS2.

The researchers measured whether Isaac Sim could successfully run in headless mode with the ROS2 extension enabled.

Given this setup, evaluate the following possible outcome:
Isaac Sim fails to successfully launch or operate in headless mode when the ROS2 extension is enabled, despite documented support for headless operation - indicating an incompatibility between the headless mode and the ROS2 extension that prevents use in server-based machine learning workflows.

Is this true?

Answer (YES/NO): YES